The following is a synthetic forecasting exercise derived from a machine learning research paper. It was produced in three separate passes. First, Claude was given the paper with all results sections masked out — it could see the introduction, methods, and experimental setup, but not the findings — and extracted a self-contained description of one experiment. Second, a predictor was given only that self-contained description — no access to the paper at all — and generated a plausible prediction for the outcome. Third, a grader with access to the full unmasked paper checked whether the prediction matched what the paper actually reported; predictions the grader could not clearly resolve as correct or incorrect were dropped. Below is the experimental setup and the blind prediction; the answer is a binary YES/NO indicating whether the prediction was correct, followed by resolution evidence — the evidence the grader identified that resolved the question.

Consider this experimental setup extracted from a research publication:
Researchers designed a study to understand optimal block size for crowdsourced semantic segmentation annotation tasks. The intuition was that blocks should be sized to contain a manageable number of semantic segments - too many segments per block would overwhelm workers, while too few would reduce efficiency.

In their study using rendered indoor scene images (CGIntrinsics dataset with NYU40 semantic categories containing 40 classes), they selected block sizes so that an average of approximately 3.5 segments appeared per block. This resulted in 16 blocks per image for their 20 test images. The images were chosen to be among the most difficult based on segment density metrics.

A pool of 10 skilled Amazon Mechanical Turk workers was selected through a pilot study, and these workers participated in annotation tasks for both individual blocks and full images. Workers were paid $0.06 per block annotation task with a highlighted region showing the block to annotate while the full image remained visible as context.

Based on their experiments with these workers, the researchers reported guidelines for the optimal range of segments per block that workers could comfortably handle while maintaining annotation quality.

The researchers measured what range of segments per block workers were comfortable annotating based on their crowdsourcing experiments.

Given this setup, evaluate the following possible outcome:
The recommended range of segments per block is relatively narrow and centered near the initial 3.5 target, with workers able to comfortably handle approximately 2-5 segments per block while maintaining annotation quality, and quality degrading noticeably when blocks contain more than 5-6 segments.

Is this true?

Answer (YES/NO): NO